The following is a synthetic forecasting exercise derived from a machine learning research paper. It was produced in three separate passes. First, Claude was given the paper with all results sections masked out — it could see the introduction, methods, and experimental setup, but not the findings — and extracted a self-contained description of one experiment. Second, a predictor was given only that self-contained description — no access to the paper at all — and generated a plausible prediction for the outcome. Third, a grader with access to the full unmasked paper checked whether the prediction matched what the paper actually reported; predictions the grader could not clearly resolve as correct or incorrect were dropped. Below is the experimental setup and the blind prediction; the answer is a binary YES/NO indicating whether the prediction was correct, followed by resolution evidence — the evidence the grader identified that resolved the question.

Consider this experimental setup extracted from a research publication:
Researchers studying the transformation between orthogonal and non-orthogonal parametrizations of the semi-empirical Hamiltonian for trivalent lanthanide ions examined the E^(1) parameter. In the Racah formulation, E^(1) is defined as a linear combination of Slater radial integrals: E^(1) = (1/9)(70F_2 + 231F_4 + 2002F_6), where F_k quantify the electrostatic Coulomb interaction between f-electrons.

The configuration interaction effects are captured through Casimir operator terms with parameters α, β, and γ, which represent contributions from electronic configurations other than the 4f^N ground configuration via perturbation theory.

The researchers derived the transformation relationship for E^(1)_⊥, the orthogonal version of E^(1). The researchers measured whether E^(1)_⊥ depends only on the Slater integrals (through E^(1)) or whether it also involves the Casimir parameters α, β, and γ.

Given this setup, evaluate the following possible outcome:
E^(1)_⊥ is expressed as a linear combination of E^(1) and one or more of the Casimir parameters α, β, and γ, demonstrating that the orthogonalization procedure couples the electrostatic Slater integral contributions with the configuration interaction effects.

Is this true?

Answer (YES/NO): YES